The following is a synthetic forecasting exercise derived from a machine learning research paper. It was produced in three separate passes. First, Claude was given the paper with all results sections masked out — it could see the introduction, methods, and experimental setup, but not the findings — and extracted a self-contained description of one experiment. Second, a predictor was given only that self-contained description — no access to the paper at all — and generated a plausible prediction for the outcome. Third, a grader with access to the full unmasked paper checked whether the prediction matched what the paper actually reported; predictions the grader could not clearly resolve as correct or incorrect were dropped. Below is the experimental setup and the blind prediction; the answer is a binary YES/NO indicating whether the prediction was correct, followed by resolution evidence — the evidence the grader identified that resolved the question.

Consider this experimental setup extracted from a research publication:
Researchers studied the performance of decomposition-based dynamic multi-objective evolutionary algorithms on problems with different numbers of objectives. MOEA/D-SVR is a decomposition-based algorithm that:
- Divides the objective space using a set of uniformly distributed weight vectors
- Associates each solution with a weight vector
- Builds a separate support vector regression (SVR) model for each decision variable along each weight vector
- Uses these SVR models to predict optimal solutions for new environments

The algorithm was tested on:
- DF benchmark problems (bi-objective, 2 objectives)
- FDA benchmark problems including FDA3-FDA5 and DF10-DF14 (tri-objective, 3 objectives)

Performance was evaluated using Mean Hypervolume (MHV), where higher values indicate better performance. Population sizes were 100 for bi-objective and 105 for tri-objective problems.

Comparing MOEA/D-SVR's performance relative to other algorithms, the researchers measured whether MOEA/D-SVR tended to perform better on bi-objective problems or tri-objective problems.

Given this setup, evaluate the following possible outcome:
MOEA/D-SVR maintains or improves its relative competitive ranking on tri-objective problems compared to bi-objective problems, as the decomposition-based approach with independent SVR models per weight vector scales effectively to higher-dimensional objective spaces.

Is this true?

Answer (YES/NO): NO